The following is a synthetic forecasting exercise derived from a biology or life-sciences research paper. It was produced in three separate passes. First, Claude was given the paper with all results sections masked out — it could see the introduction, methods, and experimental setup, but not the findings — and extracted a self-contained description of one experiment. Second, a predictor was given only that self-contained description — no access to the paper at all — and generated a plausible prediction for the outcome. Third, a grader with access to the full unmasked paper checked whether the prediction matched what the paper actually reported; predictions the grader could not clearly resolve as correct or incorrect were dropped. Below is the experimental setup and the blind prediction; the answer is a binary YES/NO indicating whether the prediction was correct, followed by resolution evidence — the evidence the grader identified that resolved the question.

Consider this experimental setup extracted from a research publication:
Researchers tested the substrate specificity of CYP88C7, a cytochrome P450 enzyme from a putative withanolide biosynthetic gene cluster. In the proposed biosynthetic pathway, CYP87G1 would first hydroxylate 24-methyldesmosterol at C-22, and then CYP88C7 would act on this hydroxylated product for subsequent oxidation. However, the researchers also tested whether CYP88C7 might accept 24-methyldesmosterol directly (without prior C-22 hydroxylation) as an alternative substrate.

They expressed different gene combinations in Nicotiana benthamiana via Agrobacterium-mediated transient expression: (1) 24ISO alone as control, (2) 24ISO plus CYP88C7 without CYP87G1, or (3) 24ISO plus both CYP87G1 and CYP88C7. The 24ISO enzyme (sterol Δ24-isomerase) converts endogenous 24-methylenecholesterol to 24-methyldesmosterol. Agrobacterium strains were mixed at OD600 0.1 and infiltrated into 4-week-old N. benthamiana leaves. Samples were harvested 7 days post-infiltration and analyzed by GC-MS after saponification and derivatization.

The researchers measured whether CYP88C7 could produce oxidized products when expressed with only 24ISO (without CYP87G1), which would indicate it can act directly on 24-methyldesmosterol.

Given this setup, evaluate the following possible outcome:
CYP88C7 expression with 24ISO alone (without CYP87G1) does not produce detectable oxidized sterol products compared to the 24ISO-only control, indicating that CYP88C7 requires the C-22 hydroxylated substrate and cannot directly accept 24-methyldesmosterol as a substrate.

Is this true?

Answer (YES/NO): YES